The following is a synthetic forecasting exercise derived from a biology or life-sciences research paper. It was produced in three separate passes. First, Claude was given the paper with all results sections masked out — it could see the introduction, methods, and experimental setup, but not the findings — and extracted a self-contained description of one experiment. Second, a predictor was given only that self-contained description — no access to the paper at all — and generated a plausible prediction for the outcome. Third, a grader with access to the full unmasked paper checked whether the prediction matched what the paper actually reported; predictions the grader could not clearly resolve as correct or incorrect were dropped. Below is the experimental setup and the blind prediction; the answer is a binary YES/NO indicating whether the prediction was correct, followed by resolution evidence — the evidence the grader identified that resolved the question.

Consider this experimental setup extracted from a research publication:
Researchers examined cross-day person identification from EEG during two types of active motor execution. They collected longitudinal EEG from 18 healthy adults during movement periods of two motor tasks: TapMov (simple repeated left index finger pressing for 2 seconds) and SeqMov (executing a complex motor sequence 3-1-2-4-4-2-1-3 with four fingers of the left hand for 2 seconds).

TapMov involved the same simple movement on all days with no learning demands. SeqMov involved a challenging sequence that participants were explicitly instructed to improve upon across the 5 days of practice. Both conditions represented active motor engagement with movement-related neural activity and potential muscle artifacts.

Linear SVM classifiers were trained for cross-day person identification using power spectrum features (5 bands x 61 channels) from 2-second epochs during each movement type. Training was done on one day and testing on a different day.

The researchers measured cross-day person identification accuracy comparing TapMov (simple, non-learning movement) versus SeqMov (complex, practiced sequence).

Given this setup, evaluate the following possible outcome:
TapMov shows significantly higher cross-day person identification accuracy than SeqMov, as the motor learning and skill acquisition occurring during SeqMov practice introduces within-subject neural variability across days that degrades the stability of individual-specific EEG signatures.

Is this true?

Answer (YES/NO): NO